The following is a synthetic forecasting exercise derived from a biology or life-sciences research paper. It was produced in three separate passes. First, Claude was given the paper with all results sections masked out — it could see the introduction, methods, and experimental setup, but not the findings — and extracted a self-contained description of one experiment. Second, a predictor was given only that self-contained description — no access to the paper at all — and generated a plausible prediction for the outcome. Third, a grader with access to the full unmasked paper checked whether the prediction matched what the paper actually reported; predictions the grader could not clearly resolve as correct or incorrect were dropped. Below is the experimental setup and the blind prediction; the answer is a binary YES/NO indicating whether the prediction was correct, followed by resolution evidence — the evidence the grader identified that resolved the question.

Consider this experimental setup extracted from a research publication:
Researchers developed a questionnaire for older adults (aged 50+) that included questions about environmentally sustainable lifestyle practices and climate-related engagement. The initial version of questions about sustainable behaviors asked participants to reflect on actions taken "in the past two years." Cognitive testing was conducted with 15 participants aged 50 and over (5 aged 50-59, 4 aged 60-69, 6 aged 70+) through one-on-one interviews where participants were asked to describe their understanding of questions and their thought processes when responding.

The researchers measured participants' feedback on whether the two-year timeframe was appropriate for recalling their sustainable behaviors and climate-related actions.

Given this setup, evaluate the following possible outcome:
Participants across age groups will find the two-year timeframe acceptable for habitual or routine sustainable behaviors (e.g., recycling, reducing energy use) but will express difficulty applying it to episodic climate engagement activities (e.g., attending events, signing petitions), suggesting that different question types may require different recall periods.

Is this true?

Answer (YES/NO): NO